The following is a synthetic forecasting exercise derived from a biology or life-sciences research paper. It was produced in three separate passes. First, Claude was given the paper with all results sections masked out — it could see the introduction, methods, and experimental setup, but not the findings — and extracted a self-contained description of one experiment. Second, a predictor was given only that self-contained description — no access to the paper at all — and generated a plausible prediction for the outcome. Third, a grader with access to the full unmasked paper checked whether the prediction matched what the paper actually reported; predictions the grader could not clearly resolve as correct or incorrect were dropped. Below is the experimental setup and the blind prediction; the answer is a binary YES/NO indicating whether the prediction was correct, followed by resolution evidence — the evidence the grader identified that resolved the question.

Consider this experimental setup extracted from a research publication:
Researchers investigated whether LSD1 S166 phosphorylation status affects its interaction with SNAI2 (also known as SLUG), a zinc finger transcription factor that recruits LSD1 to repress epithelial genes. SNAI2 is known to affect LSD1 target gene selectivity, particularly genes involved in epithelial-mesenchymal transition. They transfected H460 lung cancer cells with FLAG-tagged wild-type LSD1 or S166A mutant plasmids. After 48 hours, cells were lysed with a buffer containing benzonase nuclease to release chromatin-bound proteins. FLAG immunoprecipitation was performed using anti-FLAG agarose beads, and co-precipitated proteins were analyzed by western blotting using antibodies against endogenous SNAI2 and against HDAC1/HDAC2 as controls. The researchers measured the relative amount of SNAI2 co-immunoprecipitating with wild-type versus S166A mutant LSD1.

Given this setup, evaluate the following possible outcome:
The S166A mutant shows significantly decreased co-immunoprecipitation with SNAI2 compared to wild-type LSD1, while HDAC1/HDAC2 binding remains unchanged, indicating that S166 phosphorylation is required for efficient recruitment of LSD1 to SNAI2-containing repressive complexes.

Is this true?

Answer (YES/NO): YES